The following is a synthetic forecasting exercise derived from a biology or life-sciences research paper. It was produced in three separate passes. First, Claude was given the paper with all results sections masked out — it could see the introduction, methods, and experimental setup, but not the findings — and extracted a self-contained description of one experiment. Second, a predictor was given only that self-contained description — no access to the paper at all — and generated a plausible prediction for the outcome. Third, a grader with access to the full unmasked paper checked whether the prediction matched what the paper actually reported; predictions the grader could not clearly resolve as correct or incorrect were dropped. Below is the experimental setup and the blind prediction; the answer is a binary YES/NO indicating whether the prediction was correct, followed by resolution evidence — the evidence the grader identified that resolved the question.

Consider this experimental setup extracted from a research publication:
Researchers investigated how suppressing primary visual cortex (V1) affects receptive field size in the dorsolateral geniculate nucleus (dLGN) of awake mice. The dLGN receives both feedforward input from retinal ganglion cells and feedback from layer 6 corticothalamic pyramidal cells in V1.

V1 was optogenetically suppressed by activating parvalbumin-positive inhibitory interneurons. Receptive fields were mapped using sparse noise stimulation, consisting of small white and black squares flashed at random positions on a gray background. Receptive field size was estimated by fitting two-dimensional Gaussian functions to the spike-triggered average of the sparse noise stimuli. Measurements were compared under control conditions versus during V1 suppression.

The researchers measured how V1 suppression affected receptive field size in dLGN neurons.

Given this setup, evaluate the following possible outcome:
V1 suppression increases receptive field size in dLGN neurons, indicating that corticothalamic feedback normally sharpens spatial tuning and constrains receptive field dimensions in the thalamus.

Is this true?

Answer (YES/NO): YES